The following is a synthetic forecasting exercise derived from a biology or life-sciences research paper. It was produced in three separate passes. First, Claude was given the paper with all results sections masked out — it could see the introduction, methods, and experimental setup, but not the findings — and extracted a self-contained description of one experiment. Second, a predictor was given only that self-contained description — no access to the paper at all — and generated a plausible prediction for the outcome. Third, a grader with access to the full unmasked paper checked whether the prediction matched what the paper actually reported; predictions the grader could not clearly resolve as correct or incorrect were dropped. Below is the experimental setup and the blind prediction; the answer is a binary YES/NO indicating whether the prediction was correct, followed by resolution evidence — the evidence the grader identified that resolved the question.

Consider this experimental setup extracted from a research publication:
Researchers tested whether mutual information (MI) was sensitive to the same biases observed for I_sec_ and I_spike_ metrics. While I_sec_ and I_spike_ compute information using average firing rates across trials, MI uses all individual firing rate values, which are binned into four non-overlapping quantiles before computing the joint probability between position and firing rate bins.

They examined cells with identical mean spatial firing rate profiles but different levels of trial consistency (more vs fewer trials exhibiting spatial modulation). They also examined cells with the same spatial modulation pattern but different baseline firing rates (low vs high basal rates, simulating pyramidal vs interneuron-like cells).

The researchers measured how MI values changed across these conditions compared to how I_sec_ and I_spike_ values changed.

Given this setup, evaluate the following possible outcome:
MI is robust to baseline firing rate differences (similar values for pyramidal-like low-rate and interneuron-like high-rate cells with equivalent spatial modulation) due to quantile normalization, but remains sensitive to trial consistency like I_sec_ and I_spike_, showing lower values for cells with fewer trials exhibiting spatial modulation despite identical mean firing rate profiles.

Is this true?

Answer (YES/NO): NO